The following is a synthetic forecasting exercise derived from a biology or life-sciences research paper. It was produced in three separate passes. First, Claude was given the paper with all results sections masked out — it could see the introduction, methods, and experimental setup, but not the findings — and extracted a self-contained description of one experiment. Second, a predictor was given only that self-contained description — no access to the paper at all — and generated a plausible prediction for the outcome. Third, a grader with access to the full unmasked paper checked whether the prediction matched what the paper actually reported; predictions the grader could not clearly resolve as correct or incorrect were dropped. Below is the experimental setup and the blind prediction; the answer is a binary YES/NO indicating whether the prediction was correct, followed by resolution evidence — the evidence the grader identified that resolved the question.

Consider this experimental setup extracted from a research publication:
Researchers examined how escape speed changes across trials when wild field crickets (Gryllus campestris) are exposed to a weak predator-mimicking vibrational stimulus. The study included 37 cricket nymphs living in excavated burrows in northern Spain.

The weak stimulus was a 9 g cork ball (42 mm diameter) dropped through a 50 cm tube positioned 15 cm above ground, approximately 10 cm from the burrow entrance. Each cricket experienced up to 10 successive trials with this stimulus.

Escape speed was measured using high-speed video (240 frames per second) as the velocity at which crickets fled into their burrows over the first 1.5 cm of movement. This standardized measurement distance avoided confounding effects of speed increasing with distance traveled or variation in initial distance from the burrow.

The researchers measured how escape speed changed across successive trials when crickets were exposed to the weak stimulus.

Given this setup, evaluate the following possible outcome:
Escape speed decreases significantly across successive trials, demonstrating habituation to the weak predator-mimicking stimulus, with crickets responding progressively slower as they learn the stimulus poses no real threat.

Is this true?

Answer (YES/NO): NO